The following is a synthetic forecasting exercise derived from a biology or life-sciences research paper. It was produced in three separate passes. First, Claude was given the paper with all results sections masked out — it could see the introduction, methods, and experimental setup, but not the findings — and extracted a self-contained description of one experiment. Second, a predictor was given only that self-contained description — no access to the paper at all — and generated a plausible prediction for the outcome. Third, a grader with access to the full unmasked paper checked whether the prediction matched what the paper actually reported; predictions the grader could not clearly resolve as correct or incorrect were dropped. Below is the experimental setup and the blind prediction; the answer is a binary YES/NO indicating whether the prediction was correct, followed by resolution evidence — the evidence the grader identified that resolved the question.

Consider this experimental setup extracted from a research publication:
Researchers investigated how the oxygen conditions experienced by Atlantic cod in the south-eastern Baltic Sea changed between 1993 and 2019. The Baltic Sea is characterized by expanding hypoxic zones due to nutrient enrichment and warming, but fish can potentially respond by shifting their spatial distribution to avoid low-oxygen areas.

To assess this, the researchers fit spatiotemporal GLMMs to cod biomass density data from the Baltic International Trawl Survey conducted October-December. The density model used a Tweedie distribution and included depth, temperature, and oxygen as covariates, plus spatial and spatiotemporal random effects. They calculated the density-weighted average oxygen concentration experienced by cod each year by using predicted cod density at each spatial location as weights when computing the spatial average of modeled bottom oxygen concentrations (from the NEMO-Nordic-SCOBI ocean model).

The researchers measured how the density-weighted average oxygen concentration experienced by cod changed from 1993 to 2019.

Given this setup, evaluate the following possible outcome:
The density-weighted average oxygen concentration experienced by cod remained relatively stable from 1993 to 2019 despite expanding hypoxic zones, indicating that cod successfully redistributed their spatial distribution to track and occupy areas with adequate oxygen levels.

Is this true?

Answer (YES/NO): NO